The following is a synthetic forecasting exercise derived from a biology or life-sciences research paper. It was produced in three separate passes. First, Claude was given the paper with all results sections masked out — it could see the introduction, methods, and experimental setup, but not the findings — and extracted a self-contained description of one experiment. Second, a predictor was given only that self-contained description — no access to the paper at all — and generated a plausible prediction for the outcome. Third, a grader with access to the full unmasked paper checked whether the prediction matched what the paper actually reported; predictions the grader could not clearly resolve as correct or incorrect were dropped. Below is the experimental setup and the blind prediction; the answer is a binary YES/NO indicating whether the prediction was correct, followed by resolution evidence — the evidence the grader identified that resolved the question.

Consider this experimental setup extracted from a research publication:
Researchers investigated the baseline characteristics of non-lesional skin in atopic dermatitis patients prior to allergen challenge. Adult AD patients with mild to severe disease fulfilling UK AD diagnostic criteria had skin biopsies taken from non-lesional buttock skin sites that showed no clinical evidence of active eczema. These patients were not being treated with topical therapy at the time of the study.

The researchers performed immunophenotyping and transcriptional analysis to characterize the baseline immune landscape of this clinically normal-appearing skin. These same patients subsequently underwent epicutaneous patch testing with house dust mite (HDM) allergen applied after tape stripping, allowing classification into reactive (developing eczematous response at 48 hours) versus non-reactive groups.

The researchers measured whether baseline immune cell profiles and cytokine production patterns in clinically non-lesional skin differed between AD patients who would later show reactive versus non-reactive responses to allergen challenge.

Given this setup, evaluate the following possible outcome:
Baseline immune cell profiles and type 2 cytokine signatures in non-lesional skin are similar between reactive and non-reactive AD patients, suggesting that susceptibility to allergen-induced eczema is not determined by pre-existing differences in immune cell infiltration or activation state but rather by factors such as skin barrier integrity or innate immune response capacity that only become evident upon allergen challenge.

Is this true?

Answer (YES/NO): NO